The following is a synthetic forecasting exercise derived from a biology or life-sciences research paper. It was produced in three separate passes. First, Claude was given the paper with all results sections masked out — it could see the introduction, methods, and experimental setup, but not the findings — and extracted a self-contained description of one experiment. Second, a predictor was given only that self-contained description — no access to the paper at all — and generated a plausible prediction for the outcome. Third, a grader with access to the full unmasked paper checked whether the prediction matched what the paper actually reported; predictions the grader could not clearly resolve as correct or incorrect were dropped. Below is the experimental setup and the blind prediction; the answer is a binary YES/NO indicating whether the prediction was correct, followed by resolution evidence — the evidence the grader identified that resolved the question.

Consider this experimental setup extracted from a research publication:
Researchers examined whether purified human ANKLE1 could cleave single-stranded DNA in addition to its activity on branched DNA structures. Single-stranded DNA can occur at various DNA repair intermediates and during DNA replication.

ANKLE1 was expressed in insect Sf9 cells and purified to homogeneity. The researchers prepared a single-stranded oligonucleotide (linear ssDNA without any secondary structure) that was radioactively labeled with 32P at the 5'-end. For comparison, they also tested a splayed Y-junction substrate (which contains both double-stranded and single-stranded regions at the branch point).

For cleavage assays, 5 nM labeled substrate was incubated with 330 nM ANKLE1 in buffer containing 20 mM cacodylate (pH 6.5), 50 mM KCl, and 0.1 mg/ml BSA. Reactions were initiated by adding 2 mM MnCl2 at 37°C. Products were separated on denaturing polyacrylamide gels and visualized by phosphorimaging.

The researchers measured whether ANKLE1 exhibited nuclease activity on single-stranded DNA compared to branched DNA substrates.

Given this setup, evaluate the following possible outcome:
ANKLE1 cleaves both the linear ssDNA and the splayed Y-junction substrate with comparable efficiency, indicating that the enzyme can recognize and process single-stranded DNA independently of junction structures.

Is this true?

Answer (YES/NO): NO